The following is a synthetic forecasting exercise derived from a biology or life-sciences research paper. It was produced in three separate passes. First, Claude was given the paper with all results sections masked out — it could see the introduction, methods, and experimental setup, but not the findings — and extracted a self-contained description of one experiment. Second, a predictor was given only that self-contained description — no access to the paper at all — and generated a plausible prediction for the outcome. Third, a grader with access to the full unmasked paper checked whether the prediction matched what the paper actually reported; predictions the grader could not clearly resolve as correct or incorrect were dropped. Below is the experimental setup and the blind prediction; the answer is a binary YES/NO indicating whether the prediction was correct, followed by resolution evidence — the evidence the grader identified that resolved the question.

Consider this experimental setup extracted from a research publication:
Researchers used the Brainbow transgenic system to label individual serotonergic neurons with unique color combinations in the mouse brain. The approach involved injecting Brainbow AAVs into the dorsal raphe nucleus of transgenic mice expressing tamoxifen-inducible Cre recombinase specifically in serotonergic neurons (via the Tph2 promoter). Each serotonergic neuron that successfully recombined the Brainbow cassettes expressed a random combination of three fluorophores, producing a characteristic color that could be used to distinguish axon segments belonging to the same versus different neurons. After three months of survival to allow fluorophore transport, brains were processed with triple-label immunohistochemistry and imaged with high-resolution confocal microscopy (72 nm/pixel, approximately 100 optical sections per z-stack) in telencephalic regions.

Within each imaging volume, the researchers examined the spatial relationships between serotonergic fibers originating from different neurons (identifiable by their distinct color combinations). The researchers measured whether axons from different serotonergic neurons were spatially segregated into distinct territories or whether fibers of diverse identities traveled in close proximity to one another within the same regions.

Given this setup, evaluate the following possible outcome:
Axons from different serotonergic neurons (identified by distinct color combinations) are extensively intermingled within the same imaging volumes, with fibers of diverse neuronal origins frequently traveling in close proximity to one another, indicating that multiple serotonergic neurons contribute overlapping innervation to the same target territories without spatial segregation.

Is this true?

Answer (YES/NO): YES